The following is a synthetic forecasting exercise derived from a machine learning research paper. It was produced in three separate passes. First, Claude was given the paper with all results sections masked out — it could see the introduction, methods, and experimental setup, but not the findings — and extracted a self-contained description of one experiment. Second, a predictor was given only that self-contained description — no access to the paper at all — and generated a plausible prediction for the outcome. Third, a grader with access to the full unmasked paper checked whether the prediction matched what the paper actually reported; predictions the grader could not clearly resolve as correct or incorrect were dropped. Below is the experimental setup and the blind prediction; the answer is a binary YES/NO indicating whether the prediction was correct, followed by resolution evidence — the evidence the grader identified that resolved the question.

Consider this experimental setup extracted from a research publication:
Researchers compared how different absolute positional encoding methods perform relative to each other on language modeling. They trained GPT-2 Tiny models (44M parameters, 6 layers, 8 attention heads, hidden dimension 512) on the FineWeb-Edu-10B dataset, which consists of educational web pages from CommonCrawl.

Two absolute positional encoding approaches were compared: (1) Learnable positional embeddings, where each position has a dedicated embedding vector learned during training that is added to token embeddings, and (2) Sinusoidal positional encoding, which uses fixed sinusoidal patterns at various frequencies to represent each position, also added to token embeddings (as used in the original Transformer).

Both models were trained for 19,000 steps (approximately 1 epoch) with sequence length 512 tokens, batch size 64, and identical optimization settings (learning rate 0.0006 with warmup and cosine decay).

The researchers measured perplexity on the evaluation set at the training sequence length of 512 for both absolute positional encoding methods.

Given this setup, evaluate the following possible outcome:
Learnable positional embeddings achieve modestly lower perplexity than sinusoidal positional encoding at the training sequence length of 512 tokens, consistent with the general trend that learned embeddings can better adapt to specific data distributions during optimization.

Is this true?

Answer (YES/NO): YES